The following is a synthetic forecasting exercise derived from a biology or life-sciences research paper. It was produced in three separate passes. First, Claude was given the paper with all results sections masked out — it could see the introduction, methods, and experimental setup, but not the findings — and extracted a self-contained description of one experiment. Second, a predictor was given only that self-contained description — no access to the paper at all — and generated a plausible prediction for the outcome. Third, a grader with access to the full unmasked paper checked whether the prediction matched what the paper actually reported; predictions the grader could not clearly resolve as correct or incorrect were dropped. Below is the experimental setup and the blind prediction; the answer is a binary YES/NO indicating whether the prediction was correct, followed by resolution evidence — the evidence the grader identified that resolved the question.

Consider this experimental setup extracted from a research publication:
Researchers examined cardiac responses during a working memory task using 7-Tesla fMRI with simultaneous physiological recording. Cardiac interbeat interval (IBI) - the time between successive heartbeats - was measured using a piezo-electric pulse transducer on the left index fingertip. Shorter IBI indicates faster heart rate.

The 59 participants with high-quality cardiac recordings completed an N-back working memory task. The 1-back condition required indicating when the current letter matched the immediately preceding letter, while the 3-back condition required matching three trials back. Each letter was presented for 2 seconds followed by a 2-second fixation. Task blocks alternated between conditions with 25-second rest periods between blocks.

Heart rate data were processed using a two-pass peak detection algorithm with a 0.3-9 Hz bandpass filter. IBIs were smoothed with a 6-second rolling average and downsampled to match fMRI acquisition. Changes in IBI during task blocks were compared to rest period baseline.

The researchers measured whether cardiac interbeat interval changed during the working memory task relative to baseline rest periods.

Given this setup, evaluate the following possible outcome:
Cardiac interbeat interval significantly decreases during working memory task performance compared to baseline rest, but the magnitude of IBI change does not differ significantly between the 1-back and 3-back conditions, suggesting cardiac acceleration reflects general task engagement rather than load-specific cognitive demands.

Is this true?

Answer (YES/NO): NO